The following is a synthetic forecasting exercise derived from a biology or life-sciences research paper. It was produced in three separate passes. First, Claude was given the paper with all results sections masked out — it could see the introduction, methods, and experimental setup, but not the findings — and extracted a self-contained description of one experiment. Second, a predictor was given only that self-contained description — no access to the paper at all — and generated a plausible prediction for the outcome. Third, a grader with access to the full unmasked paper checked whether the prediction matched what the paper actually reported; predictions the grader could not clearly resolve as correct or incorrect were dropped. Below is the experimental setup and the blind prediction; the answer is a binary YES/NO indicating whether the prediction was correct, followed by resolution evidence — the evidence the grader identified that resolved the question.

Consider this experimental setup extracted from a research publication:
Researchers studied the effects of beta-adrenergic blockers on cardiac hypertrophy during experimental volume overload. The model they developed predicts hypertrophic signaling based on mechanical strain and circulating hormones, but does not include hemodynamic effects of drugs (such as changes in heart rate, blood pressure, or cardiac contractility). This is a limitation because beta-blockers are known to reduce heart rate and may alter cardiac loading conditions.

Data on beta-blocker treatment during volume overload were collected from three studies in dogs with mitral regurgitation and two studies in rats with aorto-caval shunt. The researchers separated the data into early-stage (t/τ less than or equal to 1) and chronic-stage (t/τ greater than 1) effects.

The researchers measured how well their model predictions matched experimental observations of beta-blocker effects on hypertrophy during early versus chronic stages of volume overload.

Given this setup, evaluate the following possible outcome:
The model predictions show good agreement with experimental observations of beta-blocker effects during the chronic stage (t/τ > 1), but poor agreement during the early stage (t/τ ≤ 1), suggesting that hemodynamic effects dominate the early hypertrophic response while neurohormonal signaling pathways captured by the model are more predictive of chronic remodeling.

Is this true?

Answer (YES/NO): NO